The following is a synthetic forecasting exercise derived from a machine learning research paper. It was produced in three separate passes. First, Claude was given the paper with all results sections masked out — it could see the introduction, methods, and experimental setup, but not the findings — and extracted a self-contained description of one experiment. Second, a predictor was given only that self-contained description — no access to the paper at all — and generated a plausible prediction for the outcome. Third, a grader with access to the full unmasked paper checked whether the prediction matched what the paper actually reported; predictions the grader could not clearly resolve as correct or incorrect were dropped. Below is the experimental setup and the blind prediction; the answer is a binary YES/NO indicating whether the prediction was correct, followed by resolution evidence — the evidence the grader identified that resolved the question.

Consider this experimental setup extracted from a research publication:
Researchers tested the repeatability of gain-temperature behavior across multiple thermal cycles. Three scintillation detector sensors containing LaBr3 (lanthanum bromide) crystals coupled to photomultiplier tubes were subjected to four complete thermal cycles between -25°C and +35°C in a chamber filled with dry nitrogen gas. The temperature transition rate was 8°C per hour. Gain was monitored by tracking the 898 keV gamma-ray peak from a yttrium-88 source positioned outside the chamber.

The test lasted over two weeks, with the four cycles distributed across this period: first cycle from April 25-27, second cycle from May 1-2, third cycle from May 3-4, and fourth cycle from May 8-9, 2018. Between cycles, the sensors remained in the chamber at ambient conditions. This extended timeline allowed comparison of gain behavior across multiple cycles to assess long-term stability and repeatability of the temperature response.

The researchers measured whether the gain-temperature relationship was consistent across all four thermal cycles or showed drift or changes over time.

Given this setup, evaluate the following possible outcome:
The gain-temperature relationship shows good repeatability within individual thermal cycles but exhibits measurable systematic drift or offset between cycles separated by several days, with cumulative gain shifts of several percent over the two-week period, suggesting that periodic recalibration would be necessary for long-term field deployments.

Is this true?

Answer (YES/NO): NO